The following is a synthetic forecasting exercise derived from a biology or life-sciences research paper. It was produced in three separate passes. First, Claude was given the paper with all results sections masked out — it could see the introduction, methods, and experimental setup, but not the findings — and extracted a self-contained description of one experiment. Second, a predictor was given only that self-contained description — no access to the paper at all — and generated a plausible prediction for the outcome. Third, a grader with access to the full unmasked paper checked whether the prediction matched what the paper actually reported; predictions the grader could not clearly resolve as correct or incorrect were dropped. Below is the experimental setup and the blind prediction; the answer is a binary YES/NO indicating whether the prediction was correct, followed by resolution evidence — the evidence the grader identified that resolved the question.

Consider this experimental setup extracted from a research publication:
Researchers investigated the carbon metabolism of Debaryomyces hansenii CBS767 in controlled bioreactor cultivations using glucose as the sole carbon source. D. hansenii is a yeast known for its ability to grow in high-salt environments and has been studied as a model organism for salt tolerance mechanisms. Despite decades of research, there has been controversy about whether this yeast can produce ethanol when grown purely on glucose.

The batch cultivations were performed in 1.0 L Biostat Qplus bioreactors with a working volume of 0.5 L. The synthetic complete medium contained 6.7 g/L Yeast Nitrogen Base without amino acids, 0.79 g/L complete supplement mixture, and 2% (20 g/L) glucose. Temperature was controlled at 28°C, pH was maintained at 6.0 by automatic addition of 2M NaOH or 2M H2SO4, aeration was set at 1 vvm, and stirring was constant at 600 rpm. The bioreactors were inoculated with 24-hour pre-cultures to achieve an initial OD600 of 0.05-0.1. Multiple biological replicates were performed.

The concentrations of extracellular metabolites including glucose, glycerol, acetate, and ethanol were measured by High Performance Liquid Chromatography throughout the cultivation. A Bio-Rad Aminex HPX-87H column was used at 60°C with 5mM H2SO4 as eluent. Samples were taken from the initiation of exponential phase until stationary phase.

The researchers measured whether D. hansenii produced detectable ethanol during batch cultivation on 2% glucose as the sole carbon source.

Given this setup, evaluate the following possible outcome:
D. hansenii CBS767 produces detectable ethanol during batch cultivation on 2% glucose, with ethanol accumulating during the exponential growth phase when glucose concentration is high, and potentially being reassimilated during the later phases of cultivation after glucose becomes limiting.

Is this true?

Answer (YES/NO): NO